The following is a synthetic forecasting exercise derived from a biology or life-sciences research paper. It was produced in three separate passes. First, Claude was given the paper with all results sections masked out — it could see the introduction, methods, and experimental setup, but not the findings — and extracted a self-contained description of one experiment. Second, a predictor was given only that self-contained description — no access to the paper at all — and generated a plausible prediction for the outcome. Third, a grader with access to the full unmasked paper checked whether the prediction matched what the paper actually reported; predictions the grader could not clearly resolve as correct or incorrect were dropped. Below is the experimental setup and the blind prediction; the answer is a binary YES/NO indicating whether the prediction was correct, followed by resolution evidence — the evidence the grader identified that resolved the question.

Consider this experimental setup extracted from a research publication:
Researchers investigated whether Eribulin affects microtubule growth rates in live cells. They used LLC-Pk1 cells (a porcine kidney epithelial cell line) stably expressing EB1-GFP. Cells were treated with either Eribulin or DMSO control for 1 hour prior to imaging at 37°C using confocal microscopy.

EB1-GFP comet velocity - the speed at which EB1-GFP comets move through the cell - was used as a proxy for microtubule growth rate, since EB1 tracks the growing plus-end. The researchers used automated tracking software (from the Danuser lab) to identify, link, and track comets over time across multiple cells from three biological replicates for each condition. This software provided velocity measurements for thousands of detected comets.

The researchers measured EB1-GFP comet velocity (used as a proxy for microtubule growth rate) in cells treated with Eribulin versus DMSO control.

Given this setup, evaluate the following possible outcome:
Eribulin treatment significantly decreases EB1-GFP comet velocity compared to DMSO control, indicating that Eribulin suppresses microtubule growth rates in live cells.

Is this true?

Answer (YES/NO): NO